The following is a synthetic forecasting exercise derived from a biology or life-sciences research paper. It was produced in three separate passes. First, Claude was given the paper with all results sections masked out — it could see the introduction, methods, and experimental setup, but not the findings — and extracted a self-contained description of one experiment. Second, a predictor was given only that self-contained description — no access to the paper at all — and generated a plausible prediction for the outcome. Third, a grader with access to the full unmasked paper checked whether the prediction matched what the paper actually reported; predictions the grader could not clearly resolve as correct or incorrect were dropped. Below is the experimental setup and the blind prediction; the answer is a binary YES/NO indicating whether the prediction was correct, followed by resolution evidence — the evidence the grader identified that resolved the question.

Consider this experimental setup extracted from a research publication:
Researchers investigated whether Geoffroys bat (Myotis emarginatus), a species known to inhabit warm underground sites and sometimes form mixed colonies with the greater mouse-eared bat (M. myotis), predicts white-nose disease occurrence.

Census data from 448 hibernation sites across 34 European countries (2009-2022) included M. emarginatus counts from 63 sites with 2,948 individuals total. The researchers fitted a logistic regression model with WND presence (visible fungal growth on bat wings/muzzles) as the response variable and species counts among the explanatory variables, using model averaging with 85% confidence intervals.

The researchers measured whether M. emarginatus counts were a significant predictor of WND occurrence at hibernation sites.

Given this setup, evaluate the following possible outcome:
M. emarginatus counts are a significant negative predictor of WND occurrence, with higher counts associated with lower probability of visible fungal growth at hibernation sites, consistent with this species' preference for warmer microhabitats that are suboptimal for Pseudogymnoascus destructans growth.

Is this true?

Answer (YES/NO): NO